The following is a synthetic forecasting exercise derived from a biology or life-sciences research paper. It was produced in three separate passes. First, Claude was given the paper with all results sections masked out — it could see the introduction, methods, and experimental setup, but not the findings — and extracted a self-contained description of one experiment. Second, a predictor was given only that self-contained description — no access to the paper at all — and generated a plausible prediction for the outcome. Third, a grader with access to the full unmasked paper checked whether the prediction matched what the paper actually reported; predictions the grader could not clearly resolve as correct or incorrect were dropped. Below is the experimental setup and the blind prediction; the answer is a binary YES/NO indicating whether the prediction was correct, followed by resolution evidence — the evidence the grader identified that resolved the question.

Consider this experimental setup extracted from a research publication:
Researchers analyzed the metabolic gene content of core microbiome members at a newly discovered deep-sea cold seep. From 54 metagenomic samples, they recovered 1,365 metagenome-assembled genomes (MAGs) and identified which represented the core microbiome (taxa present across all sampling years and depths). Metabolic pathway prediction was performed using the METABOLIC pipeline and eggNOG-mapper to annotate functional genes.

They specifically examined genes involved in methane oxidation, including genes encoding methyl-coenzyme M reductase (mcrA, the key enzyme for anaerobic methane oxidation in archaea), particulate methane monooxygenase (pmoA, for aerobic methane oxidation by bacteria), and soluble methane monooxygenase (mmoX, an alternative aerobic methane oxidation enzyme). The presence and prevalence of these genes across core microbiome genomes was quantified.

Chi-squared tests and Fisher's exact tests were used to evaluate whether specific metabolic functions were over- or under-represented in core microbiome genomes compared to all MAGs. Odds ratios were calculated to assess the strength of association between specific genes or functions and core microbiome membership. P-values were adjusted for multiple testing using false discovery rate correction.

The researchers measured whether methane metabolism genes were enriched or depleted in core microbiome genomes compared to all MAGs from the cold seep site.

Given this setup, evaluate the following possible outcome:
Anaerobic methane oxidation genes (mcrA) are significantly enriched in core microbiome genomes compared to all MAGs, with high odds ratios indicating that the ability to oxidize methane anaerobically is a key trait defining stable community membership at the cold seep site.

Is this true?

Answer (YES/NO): NO